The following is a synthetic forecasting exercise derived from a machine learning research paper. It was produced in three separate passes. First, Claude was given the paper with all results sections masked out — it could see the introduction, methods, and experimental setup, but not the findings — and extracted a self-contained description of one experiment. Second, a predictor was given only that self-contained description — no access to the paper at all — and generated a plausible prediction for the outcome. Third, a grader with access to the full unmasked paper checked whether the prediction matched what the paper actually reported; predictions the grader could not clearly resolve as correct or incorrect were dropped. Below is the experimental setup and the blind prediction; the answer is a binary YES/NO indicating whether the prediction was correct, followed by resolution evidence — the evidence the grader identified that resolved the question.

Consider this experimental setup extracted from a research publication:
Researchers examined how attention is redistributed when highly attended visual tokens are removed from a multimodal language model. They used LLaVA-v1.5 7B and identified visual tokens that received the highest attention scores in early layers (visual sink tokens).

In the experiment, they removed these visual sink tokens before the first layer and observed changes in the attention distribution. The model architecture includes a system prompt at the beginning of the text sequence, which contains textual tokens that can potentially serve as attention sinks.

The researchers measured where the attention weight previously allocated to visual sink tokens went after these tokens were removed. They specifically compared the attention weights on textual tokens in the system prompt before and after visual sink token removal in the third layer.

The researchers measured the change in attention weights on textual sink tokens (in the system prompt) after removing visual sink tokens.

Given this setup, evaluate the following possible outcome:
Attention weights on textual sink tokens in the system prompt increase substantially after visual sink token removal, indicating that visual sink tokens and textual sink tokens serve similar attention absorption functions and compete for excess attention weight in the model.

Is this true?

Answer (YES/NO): YES